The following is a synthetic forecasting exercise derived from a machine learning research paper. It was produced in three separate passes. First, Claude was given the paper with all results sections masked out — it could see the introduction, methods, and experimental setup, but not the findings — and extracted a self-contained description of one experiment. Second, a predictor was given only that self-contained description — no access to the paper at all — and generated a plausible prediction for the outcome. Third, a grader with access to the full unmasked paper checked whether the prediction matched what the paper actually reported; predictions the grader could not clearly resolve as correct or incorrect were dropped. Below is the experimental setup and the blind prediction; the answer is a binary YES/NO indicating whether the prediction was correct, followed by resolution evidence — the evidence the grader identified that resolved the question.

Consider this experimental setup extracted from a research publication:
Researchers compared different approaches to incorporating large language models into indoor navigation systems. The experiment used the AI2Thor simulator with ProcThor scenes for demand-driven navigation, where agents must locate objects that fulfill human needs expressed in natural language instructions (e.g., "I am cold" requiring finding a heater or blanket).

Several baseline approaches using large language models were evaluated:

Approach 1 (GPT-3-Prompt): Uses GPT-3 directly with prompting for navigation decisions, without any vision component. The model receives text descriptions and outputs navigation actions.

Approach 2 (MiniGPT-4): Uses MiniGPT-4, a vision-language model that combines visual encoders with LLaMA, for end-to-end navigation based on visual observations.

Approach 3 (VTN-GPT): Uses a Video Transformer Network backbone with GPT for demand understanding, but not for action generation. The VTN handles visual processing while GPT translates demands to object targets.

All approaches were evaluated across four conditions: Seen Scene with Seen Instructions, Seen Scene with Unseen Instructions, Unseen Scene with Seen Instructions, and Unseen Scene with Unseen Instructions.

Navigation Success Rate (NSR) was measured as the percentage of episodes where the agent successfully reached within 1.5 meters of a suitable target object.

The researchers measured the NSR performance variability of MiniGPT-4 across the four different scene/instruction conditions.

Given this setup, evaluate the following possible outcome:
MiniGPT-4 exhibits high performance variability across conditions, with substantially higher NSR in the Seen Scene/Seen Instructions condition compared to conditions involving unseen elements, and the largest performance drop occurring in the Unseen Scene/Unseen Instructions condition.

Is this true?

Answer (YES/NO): NO